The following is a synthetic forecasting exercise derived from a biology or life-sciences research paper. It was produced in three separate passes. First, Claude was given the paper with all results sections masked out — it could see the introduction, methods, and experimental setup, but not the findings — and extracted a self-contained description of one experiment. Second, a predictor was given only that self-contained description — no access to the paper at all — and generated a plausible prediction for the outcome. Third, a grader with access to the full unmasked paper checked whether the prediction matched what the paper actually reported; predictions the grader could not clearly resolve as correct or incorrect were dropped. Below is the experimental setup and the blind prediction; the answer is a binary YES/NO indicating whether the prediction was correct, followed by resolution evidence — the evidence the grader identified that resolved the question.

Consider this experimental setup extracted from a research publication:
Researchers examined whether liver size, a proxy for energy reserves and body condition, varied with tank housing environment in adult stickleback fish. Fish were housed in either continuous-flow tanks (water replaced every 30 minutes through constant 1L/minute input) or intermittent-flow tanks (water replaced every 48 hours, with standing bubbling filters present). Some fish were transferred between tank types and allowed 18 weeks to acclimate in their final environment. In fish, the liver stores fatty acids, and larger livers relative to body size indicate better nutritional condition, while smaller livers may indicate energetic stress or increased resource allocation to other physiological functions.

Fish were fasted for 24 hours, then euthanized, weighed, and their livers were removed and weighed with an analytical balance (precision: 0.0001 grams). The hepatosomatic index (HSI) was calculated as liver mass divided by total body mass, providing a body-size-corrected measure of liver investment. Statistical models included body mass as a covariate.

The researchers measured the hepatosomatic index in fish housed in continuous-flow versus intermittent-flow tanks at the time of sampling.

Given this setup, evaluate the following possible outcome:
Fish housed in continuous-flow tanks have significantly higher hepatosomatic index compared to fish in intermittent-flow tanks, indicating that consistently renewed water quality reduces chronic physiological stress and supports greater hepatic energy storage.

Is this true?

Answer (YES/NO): NO